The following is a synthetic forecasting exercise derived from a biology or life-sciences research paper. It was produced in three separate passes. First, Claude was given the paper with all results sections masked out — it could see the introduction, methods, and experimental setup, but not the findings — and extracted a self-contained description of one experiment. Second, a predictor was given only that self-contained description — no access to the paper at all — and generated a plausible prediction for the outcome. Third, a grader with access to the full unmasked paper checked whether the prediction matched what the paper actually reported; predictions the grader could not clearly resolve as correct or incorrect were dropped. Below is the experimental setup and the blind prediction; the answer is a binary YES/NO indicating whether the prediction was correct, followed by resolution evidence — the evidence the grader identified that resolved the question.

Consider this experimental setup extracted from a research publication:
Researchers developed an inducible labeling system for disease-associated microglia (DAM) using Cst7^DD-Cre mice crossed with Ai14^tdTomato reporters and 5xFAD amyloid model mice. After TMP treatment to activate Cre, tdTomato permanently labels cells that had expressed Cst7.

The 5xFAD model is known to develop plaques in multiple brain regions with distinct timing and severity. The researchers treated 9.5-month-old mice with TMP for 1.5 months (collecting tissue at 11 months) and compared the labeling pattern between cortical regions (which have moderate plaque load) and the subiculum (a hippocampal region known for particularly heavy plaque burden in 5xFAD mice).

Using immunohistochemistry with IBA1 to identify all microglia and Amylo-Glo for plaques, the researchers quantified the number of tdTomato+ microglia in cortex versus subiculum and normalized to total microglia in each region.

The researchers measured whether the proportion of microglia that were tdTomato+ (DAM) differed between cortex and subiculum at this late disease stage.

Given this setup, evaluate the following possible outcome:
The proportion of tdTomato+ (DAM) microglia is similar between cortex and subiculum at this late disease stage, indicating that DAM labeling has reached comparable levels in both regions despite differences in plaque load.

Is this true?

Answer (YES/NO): NO